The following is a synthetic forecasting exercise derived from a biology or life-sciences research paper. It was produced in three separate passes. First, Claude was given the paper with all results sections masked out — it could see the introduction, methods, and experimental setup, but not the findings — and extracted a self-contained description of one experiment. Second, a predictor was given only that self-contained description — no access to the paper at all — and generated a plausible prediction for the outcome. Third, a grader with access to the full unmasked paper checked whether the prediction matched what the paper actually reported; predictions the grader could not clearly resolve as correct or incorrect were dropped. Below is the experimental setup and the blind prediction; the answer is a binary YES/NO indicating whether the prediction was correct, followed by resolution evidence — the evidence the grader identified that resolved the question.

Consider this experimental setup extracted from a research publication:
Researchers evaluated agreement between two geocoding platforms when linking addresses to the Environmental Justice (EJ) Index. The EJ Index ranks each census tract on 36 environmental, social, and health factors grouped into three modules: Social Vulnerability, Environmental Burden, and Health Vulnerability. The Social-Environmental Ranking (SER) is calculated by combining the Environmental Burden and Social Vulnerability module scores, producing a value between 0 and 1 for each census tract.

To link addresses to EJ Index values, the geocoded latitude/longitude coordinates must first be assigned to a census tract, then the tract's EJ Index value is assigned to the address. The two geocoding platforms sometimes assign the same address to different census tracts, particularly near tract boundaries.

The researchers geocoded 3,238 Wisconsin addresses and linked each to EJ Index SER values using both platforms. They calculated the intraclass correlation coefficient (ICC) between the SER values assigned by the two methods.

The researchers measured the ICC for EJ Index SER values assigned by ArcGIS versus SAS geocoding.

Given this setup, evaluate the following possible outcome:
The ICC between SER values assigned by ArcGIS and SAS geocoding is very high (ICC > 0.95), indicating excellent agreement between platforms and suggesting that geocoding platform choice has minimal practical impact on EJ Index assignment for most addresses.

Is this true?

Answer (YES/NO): YES